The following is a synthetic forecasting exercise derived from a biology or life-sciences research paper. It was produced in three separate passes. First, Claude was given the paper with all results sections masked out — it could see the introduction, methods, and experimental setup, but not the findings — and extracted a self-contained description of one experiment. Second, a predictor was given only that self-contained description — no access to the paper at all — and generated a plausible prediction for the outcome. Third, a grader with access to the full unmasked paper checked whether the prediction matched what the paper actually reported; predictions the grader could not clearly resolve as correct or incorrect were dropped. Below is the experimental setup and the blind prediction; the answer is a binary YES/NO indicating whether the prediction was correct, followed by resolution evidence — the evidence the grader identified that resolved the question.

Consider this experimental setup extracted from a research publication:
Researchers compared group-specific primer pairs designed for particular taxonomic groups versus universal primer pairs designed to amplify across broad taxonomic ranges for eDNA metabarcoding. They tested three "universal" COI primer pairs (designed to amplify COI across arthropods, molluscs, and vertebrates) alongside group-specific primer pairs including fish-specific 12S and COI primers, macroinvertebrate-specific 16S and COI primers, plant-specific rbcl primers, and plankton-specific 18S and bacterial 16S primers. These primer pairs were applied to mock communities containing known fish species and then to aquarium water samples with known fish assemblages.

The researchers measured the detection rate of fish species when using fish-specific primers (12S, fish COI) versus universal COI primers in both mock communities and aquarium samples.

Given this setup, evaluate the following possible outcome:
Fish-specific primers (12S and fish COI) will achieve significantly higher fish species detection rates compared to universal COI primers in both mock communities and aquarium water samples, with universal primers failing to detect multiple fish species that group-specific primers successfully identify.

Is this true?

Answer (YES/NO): NO